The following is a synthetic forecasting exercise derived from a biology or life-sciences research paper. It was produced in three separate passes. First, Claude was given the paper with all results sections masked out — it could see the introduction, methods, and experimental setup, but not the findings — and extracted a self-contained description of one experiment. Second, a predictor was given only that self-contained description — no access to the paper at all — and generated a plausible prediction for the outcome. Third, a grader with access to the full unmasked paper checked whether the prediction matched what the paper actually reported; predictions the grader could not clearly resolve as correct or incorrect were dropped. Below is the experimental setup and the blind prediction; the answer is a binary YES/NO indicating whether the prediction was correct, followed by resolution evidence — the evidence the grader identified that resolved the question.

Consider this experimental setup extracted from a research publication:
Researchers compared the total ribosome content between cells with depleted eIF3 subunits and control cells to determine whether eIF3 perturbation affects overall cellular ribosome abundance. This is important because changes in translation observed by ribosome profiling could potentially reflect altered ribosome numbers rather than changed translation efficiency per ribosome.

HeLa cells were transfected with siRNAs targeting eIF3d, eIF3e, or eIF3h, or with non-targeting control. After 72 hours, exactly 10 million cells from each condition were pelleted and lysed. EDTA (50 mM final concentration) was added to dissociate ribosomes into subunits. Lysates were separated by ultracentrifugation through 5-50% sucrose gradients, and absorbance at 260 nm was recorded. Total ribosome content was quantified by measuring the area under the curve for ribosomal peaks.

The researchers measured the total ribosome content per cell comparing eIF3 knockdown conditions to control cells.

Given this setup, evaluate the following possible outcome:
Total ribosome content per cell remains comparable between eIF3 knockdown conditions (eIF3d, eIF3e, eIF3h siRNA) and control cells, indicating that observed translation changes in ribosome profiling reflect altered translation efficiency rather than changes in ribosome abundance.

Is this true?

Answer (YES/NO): NO